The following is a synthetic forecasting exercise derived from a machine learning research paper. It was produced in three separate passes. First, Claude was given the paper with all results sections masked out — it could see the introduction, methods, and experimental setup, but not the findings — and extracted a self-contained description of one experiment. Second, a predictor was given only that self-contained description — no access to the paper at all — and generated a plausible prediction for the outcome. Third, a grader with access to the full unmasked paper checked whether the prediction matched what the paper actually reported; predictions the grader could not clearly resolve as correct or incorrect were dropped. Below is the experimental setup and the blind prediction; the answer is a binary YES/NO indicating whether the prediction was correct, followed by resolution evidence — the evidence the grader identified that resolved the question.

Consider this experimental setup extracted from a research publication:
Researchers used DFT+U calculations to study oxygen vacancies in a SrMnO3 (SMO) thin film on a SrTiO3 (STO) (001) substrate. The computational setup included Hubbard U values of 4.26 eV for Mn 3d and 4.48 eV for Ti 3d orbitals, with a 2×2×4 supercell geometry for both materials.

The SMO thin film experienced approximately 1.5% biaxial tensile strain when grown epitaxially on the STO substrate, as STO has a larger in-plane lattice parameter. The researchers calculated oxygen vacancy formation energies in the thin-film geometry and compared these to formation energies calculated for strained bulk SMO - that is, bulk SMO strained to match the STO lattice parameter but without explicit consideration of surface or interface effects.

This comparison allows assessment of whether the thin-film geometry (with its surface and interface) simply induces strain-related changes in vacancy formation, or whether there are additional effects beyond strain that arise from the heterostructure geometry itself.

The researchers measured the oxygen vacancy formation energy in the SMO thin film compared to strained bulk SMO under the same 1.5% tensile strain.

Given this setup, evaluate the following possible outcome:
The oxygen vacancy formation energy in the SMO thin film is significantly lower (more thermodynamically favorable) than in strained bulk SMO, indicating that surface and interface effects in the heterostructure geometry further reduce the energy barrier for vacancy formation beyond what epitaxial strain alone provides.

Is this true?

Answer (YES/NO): YES